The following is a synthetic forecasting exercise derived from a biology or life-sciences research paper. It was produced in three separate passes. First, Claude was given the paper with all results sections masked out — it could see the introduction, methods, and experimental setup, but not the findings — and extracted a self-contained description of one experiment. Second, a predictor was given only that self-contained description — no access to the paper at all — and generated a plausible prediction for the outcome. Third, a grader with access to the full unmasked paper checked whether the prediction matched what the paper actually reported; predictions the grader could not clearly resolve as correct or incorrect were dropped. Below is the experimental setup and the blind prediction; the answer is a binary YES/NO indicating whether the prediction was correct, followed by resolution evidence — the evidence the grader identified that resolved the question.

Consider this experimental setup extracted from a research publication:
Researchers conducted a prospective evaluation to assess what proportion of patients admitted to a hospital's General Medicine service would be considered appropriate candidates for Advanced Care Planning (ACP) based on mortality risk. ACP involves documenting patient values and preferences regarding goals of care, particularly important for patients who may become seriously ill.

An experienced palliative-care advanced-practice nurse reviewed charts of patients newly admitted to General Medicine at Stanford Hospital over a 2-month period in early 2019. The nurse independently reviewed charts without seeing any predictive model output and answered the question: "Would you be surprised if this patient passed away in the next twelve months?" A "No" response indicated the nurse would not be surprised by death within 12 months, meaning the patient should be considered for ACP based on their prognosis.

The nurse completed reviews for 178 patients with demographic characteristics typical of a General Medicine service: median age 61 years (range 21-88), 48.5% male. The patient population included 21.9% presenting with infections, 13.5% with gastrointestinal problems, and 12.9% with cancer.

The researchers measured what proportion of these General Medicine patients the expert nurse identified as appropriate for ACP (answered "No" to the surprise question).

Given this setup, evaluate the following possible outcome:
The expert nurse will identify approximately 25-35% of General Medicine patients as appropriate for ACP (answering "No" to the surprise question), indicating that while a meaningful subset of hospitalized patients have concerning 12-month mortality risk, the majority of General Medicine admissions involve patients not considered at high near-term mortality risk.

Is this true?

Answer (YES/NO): YES